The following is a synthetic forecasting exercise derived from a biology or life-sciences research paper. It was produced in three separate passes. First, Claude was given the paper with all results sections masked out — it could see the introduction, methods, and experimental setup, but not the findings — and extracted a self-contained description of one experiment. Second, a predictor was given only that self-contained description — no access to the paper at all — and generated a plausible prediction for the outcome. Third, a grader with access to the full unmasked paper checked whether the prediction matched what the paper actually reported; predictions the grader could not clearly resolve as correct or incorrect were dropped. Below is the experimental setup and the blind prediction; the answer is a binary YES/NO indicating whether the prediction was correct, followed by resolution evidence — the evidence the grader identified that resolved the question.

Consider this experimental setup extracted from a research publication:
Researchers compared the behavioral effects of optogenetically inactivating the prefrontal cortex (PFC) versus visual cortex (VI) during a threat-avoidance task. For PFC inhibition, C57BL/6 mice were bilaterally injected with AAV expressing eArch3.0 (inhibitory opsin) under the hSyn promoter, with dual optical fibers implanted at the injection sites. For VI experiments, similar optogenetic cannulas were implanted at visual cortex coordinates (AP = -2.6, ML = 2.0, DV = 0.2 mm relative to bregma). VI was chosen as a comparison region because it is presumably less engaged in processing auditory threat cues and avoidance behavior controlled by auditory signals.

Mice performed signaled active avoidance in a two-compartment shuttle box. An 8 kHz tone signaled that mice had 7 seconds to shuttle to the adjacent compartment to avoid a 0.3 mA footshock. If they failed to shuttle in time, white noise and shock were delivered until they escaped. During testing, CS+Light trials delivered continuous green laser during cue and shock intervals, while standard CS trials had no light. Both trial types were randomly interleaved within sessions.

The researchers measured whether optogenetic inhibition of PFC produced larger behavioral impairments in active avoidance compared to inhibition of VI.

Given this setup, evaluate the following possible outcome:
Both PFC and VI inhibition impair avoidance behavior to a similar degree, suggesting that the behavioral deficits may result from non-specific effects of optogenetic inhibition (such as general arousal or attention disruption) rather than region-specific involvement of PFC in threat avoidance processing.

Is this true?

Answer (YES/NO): NO